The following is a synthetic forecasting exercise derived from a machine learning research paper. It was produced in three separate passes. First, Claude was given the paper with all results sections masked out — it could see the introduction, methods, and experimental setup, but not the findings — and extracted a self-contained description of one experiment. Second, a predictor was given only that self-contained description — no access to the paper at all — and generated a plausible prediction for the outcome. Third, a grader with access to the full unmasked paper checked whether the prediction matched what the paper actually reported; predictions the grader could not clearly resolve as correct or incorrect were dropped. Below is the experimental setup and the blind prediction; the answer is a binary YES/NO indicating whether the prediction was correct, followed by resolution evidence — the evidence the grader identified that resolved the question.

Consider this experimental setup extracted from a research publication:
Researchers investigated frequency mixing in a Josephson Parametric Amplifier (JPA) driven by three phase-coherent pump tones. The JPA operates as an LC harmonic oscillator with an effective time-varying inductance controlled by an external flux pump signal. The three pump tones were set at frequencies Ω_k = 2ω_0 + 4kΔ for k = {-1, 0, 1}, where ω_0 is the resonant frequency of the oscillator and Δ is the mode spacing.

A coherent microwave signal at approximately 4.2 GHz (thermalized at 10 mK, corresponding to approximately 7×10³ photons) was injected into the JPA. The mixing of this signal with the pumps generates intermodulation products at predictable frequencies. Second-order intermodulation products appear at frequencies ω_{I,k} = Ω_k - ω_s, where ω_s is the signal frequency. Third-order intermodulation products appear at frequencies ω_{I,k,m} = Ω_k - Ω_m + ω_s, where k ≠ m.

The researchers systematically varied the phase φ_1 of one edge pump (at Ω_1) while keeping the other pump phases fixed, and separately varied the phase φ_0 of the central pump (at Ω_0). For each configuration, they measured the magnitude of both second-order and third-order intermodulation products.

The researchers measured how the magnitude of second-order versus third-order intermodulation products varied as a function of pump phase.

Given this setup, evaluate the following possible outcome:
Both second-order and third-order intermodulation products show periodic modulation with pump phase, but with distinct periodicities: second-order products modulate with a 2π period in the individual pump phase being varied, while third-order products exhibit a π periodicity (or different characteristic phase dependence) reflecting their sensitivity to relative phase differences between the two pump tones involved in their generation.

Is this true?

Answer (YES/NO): NO